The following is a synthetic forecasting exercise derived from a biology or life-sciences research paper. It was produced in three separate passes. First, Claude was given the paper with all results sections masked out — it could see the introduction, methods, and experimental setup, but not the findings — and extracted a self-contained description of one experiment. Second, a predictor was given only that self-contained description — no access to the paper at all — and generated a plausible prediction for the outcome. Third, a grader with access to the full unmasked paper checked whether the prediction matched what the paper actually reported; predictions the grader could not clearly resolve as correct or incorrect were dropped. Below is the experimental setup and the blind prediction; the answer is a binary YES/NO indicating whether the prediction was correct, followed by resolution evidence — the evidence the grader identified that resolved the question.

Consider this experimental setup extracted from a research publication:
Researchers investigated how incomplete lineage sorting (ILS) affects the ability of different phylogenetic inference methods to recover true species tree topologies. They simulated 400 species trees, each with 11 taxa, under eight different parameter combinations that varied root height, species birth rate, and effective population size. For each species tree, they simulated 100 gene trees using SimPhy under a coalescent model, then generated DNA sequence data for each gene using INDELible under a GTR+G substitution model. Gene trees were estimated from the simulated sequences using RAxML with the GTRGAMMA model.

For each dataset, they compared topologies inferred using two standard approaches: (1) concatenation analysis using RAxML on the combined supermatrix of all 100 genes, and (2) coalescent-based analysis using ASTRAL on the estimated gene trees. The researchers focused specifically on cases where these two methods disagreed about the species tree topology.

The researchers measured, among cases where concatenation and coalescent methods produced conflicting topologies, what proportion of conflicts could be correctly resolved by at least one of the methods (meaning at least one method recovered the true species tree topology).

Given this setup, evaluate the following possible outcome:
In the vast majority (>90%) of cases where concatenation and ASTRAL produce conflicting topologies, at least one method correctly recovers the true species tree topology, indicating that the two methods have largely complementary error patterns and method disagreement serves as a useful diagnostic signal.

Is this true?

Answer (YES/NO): NO